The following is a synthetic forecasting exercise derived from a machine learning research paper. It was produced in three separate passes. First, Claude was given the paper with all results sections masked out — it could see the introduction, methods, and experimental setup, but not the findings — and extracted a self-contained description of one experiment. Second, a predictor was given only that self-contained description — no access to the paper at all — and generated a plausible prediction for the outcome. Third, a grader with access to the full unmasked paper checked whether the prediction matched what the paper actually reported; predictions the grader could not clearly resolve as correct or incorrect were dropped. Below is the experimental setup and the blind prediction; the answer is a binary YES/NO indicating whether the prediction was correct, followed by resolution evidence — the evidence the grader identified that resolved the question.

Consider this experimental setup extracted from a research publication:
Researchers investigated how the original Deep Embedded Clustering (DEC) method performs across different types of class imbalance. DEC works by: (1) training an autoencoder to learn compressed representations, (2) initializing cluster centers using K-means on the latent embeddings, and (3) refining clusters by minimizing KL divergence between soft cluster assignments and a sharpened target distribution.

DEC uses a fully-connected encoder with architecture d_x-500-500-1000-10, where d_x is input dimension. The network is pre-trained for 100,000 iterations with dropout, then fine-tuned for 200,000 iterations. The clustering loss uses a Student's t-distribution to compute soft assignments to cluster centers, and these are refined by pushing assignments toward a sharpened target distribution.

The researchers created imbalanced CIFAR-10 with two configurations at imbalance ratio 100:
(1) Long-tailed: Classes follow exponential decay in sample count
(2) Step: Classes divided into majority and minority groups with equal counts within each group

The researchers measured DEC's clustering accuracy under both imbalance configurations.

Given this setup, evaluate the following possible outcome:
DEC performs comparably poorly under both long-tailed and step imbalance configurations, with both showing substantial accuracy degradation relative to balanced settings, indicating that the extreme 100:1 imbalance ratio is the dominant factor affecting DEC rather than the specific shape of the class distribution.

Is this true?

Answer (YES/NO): NO